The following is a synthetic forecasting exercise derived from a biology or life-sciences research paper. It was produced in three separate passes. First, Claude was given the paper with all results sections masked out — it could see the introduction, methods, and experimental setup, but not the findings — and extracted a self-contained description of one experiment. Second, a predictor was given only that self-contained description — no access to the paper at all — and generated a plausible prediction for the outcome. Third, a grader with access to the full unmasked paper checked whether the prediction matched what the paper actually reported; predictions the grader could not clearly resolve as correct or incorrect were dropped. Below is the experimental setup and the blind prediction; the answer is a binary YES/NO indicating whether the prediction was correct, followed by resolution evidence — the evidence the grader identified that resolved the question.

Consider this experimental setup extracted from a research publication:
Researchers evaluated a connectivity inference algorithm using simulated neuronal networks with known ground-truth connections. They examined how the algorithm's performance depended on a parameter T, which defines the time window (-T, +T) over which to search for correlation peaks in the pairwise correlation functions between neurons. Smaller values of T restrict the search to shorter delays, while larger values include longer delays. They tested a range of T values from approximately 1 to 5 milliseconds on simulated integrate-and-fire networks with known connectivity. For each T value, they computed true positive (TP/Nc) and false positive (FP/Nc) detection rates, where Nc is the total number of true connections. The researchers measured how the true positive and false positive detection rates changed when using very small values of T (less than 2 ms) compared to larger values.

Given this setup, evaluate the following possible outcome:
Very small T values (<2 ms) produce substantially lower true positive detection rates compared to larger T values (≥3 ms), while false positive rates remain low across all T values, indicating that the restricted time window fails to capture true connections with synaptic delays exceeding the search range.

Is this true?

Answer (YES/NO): NO